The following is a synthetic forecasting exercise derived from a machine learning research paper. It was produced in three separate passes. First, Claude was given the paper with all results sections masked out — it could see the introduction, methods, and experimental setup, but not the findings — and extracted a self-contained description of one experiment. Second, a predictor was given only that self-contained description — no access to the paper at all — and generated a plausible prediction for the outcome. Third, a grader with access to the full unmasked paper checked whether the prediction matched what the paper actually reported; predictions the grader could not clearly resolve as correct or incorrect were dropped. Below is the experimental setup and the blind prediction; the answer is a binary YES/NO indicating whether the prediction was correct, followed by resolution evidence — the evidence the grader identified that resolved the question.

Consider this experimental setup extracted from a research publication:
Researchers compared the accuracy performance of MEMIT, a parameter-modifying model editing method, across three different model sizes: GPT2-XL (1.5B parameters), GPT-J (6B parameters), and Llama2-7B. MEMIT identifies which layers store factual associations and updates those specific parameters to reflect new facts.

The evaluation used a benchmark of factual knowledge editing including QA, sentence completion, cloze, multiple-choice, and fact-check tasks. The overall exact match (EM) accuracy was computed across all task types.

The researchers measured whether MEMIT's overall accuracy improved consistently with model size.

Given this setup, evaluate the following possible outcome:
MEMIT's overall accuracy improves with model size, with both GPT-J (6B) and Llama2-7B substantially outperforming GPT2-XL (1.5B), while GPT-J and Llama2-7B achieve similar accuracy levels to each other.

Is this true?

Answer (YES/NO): YES